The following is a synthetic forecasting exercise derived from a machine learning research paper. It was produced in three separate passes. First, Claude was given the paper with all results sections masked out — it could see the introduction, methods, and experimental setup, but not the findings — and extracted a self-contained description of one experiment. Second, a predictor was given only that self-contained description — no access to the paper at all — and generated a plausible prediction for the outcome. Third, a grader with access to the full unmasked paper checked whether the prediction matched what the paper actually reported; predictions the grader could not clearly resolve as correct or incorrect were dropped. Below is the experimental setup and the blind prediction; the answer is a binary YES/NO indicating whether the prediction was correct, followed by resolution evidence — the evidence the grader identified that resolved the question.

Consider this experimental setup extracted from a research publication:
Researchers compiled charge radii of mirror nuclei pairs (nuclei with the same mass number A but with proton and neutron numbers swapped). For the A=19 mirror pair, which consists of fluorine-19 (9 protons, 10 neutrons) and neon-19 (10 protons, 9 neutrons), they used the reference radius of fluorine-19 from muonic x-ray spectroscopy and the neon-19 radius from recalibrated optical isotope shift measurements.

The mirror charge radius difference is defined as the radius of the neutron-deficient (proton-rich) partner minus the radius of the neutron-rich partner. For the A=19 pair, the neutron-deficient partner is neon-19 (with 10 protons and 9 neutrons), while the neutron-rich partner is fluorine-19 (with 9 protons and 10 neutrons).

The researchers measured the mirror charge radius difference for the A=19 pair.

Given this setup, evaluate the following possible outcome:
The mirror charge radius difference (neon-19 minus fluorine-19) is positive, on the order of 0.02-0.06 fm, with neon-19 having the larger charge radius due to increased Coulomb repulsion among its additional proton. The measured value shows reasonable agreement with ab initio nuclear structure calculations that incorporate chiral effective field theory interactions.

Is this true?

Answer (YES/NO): NO